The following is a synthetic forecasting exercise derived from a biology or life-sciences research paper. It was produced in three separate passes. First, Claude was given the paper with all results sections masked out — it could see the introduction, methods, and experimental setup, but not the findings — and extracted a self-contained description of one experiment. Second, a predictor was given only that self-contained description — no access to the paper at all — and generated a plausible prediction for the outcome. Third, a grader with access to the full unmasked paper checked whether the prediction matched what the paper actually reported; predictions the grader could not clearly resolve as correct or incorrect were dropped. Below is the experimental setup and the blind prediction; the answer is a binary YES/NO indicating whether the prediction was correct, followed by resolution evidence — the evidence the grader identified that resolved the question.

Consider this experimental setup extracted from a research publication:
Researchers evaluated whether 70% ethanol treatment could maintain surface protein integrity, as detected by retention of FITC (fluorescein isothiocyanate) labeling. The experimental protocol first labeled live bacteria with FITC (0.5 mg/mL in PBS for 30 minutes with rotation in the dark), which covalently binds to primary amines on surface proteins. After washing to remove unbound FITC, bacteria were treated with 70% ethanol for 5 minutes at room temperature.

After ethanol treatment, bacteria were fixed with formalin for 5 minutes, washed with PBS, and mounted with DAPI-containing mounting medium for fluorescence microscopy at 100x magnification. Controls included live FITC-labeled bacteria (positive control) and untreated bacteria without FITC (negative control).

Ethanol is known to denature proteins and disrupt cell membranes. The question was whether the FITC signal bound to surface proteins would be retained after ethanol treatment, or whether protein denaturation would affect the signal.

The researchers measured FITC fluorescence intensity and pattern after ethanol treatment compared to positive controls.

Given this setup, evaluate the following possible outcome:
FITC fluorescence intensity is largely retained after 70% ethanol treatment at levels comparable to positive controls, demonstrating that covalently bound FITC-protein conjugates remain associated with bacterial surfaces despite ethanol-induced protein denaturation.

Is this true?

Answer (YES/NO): YES